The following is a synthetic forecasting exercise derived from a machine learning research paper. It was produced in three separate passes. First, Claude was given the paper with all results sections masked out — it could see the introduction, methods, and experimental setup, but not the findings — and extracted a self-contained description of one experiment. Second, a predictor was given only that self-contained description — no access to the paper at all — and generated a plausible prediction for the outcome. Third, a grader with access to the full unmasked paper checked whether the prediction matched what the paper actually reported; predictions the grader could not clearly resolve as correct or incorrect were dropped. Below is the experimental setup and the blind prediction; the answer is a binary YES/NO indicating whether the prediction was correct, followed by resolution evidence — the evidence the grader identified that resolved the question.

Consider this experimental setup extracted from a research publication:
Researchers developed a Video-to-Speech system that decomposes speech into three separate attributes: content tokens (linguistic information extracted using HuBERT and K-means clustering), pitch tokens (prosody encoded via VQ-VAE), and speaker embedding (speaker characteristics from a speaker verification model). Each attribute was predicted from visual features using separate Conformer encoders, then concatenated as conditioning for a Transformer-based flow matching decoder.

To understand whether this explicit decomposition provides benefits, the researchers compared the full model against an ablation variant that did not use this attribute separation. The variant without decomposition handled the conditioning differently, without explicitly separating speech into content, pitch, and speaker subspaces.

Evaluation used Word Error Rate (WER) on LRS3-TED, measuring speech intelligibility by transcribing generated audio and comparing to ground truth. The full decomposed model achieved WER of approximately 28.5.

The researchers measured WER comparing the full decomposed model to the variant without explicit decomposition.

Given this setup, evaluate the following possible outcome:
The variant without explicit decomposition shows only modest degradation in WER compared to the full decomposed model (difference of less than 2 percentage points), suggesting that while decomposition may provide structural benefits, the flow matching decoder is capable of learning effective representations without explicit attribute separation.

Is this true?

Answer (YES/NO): NO